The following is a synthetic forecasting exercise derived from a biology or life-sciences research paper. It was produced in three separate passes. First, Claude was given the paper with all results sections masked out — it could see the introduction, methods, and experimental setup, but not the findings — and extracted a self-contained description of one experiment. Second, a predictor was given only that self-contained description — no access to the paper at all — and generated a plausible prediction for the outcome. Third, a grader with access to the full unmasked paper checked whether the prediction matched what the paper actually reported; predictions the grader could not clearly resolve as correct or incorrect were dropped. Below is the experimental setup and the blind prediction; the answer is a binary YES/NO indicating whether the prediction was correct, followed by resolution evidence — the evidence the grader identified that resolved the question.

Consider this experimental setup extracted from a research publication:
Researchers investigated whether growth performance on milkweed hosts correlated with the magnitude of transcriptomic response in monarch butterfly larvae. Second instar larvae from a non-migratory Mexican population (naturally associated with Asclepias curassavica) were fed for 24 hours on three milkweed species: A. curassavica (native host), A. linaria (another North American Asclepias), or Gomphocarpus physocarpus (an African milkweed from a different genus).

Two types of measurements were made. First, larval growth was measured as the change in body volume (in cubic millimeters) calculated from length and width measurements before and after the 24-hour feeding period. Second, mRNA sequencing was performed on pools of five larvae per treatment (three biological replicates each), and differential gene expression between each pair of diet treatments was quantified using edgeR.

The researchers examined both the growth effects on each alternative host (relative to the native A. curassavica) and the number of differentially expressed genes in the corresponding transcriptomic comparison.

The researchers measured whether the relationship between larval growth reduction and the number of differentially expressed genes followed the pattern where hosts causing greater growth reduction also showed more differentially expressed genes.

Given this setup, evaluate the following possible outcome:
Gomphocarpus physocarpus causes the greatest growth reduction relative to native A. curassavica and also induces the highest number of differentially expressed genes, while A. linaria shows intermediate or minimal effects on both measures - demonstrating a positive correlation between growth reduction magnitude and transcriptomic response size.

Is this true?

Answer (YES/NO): YES